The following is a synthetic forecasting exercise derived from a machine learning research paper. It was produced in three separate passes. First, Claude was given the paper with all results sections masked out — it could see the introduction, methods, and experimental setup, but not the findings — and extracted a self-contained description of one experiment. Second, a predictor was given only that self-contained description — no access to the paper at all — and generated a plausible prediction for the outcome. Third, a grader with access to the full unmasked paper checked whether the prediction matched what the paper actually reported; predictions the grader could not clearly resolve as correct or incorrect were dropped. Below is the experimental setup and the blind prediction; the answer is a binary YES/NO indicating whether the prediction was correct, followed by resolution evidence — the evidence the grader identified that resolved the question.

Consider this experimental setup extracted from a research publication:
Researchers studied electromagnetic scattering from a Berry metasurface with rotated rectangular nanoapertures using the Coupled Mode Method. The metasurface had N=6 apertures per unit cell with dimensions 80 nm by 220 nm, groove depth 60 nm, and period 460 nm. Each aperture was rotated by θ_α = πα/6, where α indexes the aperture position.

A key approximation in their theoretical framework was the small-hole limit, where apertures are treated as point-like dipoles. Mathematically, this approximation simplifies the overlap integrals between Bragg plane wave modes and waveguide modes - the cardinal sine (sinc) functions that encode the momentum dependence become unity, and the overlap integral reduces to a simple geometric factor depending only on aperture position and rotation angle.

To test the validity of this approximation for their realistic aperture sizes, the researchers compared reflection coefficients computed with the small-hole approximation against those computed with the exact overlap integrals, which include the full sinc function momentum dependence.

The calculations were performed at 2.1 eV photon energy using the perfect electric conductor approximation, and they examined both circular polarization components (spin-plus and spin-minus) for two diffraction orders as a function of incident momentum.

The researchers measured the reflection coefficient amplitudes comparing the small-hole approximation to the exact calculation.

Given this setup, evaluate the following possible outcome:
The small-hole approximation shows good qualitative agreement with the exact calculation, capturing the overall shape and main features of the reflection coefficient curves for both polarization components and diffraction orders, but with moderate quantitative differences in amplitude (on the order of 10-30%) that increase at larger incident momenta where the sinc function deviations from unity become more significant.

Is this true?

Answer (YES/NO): NO